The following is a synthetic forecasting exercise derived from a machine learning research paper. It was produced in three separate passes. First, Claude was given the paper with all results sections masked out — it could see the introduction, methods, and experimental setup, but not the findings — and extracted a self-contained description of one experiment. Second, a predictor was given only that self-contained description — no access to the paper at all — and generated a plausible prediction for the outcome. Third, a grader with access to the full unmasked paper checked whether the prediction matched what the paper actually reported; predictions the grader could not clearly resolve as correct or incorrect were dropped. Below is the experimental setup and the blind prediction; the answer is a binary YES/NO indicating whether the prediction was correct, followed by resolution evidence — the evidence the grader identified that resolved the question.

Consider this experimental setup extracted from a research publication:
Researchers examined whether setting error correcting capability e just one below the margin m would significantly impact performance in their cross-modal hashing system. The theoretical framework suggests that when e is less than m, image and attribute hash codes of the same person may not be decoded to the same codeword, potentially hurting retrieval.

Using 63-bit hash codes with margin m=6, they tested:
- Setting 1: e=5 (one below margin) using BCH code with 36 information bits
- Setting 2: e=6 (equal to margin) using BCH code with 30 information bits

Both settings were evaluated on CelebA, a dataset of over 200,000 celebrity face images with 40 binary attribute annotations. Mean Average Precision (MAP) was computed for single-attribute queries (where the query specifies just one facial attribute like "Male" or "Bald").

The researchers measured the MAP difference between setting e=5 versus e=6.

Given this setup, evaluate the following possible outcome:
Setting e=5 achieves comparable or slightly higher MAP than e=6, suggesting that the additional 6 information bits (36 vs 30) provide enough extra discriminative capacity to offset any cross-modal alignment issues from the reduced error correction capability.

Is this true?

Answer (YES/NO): NO